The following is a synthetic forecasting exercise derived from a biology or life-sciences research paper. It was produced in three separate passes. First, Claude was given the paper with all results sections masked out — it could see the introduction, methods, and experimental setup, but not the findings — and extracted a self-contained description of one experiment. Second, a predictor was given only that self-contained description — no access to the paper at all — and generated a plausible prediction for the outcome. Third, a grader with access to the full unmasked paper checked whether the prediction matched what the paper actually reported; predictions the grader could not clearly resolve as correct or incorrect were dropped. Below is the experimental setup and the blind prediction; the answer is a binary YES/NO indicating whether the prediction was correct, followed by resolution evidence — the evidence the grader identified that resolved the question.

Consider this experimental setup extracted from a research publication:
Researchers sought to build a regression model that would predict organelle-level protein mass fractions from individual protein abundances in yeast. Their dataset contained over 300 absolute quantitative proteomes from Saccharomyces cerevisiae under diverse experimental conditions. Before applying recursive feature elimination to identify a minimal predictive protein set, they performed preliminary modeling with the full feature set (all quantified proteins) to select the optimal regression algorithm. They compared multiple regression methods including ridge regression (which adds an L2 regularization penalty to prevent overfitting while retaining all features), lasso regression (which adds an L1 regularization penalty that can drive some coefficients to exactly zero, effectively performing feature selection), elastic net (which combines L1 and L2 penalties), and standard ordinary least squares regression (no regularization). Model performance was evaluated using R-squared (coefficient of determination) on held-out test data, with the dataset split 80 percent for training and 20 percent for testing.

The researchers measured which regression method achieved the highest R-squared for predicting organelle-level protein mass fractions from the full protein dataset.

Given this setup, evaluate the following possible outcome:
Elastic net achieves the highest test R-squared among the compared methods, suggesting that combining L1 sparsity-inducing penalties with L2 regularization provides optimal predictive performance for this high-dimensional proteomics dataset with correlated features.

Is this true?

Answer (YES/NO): NO